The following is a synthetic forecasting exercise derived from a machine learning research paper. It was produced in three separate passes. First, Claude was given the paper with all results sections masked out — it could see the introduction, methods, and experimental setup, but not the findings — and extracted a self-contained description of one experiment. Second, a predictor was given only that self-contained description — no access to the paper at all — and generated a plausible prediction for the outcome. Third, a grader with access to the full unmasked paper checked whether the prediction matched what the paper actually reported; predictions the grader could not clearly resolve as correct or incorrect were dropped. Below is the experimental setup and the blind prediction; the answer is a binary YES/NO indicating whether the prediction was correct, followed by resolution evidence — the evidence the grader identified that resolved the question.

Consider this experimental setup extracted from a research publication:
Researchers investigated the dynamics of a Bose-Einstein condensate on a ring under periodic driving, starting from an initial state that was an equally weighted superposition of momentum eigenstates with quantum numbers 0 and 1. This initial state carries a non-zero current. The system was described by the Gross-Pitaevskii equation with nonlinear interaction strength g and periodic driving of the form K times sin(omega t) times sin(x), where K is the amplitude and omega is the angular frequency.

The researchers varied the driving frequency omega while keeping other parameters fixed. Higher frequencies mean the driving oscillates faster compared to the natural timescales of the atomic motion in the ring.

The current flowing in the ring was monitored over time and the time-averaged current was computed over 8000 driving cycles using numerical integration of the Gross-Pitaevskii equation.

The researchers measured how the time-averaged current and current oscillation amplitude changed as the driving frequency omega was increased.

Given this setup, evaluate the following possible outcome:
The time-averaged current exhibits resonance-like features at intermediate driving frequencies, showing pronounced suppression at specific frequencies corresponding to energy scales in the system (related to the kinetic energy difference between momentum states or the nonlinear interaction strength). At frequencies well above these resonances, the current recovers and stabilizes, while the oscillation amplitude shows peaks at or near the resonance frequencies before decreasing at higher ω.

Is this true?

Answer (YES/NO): NO